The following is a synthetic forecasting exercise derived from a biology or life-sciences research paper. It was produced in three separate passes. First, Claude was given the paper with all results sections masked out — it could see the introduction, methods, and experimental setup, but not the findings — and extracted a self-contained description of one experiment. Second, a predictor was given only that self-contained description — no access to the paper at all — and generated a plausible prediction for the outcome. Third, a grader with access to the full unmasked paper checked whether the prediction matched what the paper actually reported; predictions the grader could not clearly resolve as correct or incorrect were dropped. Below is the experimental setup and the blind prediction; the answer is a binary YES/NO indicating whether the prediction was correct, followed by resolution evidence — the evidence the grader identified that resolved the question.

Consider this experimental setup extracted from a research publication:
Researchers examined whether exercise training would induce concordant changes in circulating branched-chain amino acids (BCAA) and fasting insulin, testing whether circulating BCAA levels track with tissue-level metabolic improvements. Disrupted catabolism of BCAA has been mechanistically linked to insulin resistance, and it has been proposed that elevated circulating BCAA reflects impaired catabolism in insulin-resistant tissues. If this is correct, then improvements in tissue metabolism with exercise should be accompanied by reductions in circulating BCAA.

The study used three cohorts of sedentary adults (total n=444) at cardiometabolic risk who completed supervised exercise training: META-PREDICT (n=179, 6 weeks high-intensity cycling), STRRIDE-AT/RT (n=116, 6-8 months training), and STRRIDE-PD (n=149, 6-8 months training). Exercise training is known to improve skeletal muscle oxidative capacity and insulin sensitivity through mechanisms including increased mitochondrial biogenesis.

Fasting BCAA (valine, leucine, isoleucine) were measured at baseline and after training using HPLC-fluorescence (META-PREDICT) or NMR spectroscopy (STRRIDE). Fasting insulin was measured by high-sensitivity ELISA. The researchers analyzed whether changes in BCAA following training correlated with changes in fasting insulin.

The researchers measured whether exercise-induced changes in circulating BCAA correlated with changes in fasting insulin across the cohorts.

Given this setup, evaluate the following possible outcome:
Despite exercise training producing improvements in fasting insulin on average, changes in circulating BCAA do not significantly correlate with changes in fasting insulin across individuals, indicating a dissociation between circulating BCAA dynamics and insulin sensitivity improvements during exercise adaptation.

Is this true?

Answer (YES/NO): YES